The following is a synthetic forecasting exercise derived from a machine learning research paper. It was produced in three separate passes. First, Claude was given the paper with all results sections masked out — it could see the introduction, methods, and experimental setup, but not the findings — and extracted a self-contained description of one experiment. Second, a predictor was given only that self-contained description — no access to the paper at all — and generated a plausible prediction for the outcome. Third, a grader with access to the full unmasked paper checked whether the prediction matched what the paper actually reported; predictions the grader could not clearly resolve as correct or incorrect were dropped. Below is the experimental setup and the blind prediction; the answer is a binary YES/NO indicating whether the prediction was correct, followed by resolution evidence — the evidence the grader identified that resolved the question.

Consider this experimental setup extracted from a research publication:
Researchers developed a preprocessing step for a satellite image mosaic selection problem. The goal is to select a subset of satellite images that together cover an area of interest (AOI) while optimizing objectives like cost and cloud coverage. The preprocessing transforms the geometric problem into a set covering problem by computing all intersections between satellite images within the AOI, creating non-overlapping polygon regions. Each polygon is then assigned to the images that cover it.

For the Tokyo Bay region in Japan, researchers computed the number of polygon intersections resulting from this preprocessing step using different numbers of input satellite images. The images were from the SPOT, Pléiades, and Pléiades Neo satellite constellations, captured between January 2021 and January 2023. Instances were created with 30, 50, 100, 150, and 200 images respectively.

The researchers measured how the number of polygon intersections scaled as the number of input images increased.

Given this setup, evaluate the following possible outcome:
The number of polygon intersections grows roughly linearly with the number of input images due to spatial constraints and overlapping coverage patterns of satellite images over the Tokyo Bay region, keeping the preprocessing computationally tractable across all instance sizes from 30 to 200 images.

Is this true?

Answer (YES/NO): NO